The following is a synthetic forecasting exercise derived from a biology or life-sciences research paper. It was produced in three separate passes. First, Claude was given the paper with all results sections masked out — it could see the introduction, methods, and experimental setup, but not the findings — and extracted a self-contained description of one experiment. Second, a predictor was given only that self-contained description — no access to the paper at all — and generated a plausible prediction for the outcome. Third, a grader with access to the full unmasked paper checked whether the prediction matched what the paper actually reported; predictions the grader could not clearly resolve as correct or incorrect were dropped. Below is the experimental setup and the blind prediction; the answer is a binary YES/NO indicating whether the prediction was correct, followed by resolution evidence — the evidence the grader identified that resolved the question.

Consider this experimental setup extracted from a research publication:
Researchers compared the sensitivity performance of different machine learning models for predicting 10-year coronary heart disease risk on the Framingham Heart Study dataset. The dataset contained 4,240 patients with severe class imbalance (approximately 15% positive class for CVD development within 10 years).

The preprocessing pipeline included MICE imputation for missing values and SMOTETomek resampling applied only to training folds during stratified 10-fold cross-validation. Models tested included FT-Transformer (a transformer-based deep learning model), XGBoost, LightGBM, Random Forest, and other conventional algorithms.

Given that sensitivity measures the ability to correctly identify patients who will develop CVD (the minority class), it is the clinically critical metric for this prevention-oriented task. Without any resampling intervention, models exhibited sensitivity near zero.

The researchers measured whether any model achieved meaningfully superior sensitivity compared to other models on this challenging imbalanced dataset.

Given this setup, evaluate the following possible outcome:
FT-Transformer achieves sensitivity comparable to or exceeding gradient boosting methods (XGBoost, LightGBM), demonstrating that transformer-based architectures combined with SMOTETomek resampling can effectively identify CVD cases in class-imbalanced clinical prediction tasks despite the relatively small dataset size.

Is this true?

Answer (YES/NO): NO